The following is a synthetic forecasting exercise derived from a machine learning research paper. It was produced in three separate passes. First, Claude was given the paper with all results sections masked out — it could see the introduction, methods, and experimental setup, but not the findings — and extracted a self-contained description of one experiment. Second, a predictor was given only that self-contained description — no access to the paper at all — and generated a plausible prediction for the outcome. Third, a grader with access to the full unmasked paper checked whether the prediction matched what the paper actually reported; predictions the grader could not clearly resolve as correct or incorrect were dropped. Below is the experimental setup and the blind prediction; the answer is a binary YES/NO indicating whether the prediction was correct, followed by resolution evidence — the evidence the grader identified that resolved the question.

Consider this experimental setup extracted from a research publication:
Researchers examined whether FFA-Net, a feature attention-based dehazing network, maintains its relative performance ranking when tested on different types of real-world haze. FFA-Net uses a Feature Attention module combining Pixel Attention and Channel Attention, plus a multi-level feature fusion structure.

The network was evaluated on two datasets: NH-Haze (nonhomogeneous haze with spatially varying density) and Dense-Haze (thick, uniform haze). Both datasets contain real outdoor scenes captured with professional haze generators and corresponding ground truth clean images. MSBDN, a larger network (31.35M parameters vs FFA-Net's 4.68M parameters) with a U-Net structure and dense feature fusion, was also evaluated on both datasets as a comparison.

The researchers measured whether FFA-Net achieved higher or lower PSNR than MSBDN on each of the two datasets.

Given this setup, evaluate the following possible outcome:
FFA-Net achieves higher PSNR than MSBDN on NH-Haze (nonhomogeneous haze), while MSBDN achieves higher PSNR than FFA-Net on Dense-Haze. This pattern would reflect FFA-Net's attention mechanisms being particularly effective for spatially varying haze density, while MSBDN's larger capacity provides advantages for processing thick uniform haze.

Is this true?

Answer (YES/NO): NO